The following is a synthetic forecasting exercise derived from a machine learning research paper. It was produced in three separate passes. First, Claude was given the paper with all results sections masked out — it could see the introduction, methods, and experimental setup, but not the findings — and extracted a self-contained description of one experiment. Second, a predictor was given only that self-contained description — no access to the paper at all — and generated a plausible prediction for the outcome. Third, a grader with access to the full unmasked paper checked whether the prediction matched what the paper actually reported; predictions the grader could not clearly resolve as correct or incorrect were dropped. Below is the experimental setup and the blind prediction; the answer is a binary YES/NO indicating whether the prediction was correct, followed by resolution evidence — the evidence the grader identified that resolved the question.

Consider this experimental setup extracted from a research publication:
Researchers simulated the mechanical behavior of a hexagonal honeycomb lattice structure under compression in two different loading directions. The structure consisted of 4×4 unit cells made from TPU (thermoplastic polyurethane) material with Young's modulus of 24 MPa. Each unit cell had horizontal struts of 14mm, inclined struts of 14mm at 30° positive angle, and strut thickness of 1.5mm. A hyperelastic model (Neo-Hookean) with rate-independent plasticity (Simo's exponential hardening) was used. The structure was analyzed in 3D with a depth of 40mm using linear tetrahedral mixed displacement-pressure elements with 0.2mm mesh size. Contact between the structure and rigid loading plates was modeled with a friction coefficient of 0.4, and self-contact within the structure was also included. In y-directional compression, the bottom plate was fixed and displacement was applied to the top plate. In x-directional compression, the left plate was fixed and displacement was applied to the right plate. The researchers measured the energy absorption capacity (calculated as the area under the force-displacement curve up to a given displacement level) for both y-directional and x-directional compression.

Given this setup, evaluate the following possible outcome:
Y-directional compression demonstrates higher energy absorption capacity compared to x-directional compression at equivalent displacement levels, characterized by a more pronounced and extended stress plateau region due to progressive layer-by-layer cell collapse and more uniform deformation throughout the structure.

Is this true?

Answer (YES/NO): NO